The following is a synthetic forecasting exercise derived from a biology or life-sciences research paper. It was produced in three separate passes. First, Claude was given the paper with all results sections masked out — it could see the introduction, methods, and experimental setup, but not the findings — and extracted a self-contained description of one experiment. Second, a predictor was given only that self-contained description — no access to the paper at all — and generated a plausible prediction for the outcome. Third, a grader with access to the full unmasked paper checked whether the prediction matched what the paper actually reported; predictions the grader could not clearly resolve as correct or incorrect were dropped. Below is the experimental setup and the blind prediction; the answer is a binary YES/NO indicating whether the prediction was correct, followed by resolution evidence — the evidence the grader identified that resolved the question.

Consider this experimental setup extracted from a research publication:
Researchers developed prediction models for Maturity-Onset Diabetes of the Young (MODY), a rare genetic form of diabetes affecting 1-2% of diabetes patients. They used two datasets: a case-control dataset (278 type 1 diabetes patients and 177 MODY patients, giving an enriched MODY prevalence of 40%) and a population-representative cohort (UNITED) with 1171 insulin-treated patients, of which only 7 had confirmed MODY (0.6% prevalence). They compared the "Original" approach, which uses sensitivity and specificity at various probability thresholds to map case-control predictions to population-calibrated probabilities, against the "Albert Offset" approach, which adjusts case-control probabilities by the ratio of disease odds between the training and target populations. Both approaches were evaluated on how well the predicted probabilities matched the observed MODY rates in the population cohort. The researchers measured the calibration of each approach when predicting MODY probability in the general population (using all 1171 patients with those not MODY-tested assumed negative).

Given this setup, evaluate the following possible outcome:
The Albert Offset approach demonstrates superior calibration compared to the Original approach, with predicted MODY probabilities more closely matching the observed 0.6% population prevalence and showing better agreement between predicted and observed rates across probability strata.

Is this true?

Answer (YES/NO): YES